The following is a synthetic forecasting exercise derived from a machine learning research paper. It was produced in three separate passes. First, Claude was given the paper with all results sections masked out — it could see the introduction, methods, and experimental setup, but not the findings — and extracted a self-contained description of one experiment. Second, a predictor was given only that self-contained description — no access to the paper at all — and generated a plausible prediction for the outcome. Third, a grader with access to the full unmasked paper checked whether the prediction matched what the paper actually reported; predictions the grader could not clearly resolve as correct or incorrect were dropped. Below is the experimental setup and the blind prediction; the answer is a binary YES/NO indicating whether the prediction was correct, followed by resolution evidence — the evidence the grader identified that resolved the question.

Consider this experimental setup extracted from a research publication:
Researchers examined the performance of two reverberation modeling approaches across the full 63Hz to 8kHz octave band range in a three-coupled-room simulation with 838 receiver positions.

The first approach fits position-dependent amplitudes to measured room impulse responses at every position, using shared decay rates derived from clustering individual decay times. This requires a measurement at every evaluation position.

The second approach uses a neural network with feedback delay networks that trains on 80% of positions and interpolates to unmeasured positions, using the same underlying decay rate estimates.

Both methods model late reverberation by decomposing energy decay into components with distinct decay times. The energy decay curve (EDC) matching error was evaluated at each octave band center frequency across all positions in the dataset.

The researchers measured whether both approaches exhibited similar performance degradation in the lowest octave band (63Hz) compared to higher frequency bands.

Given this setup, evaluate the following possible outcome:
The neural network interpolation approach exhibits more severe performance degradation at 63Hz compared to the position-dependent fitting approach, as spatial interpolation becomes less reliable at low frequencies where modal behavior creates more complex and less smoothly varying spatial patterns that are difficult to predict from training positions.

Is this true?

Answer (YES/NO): NO